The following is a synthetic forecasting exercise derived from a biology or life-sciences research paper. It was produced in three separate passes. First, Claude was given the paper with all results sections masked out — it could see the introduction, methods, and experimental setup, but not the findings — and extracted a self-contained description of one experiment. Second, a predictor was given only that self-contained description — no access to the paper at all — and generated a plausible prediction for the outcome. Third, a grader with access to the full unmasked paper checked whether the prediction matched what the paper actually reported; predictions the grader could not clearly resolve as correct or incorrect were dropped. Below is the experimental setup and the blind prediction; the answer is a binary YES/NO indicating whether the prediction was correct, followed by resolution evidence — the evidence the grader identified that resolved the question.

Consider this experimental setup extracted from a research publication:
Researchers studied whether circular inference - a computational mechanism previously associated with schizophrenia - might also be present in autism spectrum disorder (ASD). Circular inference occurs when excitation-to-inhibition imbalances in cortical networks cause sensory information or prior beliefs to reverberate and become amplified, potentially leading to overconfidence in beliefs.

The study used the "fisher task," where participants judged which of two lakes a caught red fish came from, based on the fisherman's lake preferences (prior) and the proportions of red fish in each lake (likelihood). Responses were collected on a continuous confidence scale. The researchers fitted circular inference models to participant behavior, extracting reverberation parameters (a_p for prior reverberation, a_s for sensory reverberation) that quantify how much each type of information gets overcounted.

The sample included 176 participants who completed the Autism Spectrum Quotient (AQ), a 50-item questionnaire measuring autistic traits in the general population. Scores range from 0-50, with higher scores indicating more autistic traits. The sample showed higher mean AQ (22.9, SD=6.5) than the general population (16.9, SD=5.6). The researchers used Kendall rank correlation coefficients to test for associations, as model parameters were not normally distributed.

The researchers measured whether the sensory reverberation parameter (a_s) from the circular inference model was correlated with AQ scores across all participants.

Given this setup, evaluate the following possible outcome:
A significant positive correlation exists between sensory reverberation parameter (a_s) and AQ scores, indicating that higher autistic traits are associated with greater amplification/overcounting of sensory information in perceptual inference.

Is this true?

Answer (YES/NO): NO